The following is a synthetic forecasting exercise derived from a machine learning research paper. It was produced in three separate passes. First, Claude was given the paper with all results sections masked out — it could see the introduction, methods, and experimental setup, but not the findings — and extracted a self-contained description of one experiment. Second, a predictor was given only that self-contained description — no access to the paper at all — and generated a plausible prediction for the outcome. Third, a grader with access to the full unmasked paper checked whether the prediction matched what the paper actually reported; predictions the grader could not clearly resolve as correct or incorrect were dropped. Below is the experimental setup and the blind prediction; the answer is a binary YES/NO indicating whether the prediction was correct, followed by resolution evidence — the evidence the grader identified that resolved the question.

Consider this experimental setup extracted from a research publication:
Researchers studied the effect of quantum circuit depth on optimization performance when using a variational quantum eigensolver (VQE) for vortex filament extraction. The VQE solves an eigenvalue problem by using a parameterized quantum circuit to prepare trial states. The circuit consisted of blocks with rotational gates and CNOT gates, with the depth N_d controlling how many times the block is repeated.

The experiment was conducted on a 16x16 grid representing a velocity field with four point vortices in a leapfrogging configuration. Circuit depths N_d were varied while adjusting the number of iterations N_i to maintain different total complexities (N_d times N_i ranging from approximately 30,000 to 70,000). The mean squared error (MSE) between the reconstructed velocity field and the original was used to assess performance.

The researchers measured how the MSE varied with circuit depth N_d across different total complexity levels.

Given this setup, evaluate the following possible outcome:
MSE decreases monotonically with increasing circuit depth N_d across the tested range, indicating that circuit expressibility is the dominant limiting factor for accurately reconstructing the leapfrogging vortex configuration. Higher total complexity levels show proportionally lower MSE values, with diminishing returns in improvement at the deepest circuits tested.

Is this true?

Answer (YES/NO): NO